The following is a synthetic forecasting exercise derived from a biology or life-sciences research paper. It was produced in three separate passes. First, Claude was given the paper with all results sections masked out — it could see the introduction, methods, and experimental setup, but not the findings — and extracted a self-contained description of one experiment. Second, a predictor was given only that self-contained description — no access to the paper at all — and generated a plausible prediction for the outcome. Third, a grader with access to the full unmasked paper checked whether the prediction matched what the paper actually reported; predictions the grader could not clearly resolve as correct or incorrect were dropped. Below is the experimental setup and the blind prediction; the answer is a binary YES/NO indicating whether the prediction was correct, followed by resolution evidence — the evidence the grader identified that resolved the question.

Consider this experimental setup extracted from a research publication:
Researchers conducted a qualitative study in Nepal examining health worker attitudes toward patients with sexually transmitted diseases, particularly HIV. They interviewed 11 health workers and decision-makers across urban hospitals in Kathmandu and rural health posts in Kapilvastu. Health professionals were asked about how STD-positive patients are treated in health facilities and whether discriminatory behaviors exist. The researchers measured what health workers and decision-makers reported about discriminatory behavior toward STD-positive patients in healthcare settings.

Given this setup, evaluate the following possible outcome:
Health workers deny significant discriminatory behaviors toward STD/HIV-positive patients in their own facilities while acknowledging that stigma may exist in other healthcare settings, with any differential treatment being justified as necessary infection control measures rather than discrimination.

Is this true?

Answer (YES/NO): NO